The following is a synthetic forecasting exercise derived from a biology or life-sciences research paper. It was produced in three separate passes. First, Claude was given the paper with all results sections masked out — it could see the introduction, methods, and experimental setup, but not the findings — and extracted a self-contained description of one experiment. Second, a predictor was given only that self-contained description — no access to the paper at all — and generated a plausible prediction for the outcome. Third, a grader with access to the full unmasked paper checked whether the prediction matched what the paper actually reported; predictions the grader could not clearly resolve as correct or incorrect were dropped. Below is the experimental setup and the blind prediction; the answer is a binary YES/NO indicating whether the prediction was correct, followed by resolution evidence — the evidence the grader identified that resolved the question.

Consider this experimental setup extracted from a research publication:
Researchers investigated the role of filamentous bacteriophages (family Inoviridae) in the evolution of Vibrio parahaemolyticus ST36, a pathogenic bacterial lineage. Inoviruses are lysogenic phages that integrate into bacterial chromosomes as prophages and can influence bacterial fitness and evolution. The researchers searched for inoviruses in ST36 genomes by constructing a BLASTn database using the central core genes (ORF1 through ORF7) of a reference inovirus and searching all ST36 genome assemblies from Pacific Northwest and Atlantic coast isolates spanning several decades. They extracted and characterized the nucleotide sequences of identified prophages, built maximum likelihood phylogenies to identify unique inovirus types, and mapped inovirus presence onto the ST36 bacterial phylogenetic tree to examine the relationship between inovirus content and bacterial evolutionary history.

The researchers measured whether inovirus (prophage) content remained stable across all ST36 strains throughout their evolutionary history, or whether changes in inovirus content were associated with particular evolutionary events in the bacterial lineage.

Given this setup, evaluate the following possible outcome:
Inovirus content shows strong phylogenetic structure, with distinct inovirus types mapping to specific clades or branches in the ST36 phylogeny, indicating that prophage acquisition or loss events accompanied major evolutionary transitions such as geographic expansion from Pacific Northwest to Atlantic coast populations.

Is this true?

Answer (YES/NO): YES